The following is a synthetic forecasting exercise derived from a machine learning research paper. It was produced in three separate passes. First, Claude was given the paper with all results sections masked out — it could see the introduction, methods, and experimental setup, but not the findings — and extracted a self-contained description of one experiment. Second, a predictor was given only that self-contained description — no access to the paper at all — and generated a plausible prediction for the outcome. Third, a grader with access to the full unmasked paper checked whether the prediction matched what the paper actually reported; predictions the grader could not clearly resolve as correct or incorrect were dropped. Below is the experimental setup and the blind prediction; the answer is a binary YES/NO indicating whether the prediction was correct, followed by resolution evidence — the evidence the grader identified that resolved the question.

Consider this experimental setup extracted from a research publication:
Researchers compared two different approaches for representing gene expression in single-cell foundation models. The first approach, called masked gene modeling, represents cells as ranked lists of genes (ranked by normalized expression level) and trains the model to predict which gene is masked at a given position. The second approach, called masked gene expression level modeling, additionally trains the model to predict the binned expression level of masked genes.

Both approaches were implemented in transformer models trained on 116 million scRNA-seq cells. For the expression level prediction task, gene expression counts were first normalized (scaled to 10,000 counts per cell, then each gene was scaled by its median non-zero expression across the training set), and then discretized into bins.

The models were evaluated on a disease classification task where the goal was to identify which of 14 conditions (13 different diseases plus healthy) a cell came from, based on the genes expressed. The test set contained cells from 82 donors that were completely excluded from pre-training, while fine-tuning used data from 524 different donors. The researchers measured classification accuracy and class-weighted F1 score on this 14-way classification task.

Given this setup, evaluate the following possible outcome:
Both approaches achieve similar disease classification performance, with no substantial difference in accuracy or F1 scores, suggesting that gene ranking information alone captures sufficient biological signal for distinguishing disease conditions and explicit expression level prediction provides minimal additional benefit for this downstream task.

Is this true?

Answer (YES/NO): NO